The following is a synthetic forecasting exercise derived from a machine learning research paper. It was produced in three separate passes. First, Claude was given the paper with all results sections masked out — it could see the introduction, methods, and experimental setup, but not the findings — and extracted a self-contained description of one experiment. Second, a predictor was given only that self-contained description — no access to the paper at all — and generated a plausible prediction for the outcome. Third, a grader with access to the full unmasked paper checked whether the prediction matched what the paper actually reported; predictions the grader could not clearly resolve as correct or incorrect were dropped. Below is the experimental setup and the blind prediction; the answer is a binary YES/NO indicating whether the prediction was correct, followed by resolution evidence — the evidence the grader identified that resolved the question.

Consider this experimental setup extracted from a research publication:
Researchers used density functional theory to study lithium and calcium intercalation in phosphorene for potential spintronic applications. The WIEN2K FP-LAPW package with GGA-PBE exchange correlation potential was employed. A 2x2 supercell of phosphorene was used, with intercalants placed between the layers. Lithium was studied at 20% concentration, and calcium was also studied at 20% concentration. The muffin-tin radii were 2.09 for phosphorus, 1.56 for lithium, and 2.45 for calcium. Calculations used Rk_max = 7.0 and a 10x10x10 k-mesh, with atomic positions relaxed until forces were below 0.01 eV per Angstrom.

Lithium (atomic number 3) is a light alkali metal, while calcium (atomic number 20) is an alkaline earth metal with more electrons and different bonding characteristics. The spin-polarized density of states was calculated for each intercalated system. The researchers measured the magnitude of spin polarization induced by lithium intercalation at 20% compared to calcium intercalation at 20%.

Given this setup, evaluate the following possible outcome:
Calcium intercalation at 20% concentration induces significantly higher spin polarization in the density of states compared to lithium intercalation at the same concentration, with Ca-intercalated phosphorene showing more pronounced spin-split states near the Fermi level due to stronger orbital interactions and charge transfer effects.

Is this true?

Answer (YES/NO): YES